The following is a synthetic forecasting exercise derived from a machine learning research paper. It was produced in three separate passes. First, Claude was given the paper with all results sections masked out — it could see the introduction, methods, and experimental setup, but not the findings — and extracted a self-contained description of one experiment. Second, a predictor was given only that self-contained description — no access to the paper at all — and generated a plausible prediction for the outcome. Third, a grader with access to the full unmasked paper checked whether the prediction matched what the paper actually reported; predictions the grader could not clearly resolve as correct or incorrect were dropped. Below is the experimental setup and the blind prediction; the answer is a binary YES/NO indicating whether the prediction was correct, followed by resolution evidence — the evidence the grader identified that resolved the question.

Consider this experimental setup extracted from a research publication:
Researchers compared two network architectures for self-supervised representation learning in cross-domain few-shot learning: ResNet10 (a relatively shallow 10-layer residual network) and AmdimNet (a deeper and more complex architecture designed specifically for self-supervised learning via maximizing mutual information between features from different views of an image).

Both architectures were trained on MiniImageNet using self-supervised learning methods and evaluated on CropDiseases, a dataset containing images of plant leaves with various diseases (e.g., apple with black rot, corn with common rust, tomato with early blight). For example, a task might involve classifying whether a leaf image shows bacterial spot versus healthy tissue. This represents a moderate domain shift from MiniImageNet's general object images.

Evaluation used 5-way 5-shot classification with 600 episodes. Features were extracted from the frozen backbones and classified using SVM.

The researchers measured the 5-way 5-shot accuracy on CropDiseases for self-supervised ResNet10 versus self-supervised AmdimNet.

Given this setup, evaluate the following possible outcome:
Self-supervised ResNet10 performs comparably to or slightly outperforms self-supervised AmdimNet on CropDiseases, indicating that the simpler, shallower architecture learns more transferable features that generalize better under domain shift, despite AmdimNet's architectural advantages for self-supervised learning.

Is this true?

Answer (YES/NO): NO